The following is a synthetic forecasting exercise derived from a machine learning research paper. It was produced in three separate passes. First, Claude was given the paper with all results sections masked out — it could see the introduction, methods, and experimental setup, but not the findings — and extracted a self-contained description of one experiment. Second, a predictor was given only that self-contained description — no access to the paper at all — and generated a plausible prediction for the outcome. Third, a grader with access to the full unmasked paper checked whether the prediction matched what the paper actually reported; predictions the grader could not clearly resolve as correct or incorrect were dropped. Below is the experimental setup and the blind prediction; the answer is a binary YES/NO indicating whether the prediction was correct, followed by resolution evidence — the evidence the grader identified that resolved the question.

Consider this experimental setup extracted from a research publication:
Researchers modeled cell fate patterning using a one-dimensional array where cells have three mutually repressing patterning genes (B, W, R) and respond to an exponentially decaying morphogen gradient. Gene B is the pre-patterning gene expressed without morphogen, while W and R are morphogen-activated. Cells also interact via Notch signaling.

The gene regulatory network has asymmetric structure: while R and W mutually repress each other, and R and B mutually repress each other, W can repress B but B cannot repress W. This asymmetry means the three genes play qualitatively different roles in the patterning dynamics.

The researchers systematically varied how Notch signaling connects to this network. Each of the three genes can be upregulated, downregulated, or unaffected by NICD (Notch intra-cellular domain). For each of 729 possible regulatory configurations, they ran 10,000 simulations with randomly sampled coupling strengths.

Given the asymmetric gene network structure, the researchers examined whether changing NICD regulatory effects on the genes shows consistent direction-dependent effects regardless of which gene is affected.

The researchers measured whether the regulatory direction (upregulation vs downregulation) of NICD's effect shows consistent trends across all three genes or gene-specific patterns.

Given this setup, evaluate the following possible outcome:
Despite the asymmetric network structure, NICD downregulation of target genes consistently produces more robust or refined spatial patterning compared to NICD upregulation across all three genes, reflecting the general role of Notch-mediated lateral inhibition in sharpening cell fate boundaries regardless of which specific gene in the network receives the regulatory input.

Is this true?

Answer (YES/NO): YES